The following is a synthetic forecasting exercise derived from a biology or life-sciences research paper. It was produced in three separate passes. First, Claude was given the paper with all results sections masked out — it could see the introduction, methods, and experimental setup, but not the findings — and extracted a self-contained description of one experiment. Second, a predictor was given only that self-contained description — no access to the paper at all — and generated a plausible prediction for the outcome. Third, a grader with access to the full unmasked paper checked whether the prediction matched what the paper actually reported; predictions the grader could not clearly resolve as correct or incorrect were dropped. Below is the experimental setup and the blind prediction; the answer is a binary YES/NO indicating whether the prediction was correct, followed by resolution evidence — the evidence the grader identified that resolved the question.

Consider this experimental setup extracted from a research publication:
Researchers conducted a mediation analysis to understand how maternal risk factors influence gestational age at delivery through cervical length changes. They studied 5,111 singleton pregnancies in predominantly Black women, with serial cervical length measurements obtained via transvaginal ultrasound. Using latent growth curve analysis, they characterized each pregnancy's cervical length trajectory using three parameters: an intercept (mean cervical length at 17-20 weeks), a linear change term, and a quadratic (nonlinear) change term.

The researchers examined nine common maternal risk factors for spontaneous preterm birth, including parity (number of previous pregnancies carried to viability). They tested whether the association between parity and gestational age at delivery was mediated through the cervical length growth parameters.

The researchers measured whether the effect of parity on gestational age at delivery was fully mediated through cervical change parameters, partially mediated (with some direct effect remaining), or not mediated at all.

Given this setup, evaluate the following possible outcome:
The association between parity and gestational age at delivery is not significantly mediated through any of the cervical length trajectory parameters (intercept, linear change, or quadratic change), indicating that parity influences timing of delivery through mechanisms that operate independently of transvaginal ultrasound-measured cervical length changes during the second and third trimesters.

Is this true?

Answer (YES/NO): NO